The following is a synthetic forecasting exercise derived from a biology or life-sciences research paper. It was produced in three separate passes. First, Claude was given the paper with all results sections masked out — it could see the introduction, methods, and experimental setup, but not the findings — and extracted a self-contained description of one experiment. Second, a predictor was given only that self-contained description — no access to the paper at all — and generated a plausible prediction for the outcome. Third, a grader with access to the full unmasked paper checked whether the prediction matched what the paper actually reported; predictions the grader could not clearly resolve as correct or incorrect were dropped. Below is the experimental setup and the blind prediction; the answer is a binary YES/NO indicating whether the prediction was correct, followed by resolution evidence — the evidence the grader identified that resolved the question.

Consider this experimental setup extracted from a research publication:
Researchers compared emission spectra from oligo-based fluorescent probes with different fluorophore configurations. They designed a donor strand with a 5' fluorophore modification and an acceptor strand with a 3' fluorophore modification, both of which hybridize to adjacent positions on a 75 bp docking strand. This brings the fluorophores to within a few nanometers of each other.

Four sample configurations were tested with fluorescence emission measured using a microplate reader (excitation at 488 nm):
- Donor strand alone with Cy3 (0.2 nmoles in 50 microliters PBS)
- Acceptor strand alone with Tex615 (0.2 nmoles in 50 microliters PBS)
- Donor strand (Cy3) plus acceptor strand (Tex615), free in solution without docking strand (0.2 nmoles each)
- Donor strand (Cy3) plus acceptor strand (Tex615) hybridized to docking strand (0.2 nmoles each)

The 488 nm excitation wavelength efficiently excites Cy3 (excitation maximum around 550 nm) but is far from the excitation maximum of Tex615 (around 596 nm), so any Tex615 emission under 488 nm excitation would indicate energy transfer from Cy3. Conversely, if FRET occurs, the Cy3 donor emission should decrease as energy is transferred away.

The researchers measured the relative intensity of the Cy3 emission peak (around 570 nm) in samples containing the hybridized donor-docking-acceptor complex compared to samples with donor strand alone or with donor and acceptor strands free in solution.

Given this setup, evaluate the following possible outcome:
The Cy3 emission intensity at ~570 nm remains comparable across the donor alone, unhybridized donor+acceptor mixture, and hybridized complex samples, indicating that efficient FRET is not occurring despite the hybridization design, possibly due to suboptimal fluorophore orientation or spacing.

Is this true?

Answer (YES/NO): NO